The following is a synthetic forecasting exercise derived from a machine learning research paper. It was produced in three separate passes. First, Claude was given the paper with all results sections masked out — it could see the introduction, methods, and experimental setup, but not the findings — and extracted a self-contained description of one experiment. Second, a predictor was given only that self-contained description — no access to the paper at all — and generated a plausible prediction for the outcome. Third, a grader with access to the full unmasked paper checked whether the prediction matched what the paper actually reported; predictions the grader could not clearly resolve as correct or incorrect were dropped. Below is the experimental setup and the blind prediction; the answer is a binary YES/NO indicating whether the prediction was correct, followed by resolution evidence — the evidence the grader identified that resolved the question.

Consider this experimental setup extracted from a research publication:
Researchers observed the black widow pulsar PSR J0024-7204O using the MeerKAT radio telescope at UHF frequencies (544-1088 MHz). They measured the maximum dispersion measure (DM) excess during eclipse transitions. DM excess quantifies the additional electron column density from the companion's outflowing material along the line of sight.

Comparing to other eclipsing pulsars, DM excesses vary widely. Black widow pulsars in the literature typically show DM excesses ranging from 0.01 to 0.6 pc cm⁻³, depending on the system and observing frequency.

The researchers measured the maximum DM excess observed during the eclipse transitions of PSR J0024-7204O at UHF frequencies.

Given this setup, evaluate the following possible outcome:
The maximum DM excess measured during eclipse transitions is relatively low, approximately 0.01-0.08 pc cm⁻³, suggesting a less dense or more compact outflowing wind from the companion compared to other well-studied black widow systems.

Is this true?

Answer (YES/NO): NO